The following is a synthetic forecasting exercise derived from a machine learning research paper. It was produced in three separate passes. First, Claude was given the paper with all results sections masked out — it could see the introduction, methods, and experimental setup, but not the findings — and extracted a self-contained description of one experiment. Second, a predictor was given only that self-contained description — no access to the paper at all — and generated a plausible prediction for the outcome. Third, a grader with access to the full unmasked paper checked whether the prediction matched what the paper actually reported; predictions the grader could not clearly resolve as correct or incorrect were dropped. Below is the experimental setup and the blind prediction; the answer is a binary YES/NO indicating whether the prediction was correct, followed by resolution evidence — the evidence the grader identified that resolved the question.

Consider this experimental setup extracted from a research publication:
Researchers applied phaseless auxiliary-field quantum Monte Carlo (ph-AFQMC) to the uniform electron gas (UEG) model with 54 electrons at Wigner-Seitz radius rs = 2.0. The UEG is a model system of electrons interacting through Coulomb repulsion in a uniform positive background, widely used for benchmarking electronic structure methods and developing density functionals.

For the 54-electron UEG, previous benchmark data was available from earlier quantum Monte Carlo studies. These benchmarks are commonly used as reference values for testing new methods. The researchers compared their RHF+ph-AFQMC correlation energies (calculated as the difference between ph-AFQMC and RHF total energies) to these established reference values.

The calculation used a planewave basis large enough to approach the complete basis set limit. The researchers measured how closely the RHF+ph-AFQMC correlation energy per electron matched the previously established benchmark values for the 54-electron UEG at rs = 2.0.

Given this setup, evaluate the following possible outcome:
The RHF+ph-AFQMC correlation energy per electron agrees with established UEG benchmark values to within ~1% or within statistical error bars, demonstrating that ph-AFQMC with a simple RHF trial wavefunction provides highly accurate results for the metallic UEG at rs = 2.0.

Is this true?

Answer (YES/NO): NO